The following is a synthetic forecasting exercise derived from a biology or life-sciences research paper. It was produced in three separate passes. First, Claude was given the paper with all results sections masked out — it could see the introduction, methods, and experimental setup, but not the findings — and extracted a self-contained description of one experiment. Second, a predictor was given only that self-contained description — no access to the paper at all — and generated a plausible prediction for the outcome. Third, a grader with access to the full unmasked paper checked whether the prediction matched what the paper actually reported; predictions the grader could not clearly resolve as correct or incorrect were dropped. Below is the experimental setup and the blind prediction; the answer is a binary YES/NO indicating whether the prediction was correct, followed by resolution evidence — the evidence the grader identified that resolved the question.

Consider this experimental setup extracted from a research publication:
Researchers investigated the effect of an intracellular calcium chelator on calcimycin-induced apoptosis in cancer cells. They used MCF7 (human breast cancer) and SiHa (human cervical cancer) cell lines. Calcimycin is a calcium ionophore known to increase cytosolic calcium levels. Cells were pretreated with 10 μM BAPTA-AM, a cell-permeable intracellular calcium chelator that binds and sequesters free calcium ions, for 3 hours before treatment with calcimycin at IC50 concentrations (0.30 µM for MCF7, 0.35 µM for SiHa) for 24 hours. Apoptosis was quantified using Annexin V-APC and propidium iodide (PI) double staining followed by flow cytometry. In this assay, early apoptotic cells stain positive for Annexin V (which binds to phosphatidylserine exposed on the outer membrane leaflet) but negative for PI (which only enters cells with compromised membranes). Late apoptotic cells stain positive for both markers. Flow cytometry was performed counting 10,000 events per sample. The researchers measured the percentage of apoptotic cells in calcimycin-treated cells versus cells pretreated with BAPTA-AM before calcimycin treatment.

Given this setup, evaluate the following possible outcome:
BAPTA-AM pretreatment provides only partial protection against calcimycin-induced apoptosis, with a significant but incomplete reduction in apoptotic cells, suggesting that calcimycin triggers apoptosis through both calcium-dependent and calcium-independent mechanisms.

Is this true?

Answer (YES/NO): NO